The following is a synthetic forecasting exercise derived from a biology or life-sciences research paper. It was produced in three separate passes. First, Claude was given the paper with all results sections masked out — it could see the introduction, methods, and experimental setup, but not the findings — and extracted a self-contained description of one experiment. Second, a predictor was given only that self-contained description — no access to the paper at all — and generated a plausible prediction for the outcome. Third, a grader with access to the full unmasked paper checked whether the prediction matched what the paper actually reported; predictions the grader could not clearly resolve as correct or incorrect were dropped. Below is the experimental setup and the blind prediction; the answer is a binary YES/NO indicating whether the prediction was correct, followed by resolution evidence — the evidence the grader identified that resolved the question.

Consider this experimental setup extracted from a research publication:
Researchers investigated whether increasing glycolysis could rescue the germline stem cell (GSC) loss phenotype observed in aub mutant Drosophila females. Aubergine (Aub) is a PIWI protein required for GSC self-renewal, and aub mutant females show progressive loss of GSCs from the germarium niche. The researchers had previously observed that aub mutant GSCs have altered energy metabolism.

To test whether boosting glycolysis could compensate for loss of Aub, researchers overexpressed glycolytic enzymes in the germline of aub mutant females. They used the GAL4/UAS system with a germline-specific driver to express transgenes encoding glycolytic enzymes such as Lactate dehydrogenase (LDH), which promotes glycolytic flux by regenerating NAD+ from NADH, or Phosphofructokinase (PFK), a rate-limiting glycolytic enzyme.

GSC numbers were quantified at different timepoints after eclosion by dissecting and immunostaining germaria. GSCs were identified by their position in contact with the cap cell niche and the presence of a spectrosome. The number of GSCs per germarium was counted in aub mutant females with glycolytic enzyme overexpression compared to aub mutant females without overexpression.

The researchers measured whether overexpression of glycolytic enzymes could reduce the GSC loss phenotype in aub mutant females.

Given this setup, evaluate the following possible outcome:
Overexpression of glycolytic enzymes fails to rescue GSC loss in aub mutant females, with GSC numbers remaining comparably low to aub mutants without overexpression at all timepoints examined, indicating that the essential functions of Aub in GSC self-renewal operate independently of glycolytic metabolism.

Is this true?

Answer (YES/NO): NO